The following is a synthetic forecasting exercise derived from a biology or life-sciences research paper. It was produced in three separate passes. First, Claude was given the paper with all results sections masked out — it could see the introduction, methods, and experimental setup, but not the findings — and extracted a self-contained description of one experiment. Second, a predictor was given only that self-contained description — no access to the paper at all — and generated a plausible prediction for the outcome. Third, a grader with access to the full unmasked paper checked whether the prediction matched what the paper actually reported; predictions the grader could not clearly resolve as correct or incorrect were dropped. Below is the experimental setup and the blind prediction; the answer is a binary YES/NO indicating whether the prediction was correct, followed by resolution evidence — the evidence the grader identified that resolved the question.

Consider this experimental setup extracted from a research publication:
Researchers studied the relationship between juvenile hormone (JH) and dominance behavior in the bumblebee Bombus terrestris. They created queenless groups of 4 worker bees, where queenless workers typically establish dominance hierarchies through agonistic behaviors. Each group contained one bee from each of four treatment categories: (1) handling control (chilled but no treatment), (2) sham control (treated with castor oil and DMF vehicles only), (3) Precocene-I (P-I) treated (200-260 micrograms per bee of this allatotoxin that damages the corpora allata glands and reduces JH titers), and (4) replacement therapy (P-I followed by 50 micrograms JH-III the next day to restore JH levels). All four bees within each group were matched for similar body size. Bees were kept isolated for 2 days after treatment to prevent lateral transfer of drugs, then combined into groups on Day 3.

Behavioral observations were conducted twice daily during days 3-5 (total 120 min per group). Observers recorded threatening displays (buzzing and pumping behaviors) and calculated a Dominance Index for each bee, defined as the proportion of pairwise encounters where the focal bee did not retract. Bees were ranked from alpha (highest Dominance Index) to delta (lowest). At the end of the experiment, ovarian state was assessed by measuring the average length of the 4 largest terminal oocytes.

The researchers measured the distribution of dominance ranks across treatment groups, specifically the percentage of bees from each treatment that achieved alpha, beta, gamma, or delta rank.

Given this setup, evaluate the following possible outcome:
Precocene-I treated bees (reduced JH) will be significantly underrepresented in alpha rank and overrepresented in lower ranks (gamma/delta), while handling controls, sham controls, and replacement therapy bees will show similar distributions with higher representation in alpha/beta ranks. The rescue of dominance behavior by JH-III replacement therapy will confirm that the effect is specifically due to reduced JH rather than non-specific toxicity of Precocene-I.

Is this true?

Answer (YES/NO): YES